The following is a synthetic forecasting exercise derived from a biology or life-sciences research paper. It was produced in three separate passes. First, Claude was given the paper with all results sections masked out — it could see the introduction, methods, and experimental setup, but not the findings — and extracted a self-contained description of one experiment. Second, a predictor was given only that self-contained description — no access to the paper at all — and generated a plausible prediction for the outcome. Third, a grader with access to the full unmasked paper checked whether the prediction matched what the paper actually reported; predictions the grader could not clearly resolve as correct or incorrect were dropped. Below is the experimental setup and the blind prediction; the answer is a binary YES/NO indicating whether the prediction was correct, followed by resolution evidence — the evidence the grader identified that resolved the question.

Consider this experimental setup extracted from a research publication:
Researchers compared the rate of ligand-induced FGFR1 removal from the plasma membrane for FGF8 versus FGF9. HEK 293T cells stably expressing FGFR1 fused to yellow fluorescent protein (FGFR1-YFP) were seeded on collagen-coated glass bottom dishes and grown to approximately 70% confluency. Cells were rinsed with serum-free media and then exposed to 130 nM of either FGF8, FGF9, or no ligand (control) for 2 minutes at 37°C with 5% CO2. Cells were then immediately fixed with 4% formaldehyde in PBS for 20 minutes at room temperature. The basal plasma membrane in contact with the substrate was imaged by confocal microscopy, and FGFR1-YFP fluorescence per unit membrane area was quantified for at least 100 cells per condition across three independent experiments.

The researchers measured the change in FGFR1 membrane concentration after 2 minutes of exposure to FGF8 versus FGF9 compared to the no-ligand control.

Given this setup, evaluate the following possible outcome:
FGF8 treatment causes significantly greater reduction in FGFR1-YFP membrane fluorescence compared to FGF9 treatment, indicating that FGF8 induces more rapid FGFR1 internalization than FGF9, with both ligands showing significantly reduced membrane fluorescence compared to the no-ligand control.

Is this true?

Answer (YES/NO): NO